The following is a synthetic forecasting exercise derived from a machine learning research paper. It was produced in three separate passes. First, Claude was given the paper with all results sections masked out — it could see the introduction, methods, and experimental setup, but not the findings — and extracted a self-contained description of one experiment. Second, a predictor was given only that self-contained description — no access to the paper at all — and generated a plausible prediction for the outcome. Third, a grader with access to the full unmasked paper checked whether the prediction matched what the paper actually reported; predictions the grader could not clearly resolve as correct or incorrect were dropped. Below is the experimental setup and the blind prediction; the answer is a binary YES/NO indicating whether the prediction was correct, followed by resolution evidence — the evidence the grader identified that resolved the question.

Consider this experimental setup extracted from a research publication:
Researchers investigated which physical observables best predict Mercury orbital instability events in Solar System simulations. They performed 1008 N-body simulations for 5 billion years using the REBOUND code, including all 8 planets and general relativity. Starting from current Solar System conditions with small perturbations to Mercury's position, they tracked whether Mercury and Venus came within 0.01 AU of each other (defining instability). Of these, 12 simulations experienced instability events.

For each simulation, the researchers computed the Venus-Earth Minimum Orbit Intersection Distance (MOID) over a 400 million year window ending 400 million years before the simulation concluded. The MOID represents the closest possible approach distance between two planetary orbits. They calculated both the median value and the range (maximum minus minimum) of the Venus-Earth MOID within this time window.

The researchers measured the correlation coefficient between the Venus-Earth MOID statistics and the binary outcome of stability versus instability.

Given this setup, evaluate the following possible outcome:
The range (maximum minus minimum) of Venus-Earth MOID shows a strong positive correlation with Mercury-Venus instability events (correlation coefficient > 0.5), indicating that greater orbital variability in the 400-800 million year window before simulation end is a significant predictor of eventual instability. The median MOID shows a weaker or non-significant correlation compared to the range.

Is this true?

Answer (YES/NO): NO